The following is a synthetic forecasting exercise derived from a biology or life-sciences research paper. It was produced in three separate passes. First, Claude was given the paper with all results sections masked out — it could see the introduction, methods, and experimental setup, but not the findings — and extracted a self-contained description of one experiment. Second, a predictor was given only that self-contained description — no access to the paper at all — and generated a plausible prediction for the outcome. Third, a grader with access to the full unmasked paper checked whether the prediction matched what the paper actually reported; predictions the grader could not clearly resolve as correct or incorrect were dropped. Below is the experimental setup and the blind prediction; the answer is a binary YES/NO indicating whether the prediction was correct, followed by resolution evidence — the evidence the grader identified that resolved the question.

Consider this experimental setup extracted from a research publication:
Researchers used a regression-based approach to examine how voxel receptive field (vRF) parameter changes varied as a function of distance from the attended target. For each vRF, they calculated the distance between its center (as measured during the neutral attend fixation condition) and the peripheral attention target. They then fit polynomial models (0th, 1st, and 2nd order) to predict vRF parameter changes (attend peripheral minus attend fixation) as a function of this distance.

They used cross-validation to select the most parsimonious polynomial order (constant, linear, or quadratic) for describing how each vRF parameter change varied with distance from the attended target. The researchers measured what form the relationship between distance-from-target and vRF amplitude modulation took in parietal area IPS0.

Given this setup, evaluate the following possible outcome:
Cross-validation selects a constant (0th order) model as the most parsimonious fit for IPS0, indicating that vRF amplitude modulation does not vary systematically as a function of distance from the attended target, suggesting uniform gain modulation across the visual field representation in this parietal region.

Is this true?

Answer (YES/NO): NO